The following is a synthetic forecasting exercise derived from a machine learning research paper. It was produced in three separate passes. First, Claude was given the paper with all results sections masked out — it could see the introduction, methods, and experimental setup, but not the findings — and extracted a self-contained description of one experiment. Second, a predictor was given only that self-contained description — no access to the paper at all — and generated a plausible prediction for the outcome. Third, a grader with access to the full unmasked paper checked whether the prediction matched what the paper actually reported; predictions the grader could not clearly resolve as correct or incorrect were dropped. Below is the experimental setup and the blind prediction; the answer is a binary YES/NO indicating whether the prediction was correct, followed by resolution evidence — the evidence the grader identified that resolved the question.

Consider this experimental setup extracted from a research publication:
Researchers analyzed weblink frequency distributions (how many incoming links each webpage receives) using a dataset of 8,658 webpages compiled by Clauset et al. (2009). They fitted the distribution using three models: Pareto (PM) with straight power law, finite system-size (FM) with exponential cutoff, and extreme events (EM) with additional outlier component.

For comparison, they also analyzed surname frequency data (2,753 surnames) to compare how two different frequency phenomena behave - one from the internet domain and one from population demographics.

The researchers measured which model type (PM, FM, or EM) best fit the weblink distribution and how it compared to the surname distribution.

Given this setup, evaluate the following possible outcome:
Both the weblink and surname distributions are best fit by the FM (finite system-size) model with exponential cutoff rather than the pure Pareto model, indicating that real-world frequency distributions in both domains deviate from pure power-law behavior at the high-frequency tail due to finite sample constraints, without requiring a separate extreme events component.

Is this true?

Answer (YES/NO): NO